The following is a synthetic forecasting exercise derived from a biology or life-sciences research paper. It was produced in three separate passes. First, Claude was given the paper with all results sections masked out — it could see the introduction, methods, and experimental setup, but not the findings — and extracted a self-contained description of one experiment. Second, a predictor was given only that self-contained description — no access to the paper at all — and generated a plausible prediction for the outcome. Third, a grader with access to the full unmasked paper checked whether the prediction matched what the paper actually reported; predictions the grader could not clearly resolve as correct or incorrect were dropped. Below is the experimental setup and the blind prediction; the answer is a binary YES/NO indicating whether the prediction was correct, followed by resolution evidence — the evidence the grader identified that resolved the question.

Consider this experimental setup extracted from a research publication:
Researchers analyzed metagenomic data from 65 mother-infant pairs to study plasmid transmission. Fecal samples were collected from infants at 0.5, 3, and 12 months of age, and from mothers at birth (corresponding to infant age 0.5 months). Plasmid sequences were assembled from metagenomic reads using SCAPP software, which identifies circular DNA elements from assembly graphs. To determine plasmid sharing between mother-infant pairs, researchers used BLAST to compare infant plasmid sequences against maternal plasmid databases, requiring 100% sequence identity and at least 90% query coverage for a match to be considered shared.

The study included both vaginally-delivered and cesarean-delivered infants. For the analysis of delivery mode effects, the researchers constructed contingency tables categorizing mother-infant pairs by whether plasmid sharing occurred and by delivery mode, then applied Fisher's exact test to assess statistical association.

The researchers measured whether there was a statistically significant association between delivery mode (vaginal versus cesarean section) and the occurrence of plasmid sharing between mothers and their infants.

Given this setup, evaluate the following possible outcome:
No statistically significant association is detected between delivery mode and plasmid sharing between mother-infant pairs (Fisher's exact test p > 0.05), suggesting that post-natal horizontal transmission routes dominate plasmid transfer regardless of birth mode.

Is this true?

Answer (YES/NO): YES